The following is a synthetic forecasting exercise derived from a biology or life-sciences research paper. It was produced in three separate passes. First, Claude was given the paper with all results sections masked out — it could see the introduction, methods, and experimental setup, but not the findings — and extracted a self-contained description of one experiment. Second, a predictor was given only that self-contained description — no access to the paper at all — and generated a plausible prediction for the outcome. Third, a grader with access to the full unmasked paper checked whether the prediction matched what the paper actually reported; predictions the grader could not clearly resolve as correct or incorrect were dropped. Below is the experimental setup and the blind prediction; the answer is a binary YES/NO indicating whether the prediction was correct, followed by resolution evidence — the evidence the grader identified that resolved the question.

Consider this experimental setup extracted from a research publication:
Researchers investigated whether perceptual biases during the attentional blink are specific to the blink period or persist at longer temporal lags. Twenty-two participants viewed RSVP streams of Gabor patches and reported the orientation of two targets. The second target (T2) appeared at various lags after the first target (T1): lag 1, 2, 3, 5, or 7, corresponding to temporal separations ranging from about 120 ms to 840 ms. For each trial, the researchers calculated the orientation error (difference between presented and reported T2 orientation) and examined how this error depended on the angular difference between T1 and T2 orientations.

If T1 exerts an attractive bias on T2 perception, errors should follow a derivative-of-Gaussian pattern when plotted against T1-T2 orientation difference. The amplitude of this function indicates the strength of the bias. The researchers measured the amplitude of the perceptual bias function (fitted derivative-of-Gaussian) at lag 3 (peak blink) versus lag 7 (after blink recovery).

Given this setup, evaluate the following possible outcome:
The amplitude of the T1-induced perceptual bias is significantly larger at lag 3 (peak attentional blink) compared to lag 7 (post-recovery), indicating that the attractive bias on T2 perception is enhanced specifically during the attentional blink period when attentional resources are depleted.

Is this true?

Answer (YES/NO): NO